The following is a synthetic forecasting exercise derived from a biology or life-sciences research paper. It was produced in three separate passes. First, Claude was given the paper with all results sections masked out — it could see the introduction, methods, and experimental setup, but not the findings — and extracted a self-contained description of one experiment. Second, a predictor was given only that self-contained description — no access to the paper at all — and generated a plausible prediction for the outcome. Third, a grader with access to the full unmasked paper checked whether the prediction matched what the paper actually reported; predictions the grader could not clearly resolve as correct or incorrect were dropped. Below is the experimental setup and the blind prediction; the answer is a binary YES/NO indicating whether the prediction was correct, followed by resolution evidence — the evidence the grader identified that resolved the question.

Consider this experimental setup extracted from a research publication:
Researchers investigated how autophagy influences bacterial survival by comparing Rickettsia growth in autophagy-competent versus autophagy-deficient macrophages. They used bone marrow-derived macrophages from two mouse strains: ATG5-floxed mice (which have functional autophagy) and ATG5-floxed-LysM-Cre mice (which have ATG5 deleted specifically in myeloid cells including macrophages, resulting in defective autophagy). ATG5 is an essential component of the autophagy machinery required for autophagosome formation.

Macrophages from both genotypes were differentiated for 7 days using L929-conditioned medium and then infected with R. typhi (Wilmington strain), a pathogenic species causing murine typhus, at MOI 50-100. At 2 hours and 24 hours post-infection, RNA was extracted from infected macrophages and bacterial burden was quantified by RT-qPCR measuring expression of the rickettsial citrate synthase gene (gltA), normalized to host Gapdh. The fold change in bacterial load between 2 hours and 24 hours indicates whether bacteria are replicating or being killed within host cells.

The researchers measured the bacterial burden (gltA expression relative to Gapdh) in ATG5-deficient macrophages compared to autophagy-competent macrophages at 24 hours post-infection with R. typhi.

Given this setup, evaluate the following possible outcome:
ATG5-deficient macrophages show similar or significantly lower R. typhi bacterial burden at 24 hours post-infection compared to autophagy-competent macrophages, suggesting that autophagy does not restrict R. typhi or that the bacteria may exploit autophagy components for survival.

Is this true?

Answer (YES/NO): YES